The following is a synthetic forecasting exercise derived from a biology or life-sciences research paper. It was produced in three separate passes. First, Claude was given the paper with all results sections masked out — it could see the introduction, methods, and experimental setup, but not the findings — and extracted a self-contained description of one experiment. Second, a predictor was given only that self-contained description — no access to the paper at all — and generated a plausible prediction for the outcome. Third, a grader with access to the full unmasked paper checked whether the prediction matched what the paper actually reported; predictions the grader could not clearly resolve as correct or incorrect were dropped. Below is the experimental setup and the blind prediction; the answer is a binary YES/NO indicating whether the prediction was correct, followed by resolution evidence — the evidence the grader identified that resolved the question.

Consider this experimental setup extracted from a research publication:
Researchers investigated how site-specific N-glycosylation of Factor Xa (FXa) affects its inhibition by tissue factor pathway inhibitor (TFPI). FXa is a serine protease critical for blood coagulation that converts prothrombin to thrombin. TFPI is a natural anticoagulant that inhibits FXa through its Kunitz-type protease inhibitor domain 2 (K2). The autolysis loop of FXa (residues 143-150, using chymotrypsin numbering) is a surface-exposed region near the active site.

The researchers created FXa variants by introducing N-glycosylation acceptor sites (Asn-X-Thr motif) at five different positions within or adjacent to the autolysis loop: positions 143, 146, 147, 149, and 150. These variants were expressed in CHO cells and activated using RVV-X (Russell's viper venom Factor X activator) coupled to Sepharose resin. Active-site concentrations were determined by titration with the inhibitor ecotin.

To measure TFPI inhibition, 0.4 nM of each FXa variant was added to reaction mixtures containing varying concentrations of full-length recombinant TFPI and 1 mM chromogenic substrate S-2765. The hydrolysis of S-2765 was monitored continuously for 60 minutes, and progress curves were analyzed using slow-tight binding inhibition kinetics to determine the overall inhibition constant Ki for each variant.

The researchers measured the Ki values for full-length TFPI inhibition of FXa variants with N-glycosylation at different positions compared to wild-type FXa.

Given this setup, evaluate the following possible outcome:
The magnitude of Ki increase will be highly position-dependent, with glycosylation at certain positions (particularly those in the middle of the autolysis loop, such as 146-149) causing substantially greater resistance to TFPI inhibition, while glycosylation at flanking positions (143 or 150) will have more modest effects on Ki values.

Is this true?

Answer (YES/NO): NO